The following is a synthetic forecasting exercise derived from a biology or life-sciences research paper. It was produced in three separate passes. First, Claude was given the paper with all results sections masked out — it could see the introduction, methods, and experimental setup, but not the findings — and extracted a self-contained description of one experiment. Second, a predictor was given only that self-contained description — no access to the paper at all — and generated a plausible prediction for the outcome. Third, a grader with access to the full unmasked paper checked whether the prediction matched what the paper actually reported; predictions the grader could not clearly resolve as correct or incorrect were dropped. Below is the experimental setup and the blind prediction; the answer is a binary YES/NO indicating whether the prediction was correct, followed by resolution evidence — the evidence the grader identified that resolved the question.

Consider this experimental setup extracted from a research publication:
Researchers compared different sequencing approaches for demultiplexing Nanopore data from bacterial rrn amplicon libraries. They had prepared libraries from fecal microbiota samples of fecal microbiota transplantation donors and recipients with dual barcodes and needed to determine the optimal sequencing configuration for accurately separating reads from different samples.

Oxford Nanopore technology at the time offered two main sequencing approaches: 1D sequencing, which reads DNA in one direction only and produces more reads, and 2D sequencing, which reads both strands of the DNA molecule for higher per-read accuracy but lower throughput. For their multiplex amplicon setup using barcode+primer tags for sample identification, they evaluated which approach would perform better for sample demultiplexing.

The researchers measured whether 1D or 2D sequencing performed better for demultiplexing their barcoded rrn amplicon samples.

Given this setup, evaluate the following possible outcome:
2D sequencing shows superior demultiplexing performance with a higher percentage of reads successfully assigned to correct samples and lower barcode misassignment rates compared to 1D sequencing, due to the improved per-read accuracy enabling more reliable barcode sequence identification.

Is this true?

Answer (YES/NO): NO